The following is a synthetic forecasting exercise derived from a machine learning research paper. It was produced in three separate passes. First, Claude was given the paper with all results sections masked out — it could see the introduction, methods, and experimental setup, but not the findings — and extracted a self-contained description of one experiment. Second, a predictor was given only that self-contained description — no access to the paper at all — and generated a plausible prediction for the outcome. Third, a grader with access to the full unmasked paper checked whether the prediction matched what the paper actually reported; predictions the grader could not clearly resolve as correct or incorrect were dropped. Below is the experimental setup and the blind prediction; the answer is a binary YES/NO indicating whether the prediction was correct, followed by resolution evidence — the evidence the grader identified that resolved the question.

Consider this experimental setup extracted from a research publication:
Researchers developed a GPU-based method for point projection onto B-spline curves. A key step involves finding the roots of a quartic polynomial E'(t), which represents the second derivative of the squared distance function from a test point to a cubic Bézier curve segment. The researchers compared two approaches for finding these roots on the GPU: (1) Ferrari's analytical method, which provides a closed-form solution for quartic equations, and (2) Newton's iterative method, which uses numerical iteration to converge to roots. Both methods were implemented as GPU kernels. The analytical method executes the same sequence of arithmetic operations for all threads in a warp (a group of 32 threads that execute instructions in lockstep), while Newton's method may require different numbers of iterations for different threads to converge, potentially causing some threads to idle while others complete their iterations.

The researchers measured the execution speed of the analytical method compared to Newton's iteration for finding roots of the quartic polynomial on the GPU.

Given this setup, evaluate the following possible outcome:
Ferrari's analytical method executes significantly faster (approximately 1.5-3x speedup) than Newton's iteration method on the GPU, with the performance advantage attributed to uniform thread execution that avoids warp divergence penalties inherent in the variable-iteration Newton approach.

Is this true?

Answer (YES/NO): NO